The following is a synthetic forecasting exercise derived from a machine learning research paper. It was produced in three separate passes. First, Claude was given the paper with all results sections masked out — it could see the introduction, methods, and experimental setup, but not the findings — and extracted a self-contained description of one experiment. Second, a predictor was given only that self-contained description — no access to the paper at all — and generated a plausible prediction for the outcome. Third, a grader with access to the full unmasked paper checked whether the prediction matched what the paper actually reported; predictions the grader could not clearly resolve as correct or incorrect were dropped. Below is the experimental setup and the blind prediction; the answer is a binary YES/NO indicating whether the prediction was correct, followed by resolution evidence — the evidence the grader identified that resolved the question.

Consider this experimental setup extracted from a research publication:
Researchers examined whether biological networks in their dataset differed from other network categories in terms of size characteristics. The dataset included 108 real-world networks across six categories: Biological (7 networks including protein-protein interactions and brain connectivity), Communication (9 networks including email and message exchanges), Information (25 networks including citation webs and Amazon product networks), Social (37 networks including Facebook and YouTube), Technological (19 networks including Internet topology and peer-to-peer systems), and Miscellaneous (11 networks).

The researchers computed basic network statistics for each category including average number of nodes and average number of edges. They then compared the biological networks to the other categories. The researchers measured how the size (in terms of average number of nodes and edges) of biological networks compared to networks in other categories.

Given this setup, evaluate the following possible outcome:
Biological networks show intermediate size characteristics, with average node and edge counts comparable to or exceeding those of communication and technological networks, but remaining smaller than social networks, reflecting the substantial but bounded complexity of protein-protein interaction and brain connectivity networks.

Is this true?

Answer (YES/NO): NO